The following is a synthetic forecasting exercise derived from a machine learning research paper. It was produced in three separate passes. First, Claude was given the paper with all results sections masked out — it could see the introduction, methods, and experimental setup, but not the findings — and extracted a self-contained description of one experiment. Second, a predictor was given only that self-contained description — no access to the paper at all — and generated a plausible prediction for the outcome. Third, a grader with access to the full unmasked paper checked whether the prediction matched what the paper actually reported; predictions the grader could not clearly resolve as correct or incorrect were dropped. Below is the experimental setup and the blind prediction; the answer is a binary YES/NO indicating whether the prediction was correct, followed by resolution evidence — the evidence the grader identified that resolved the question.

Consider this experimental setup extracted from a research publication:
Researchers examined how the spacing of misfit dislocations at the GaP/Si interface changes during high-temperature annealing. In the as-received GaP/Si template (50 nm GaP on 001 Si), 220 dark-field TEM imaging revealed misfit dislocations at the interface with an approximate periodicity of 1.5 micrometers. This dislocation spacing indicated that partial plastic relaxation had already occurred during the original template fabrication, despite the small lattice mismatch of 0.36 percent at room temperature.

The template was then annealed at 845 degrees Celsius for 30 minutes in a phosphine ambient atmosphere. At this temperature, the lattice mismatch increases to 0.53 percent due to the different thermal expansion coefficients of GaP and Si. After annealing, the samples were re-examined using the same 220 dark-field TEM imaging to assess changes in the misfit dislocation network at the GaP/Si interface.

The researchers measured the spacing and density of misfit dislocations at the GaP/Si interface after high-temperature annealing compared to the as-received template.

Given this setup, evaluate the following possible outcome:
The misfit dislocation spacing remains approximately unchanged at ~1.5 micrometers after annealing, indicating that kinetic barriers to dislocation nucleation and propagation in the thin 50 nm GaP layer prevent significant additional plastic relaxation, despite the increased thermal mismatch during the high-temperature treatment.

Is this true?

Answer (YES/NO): NO